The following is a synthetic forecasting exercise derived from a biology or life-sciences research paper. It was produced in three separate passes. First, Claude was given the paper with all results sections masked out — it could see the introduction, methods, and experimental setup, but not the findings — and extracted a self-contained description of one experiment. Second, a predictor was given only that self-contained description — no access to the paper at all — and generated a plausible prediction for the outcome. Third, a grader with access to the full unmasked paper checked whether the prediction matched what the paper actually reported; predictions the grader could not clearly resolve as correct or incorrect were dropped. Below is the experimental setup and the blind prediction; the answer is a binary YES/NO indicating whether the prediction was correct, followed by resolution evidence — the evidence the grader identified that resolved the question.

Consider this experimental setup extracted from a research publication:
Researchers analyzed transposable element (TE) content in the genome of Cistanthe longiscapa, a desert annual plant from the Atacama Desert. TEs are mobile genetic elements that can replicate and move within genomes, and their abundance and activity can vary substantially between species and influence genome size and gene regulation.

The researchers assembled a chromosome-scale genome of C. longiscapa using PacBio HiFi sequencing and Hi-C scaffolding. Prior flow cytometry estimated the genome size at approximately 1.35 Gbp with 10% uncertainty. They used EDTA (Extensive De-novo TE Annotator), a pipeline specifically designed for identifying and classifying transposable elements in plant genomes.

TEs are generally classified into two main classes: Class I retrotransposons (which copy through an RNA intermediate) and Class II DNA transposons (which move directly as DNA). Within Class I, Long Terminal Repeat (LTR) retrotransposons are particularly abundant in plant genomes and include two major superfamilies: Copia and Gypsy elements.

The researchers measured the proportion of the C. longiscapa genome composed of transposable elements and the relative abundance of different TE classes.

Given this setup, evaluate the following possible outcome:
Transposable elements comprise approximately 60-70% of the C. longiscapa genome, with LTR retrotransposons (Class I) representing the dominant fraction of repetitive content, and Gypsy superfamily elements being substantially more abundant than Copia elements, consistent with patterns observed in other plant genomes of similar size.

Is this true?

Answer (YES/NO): NO